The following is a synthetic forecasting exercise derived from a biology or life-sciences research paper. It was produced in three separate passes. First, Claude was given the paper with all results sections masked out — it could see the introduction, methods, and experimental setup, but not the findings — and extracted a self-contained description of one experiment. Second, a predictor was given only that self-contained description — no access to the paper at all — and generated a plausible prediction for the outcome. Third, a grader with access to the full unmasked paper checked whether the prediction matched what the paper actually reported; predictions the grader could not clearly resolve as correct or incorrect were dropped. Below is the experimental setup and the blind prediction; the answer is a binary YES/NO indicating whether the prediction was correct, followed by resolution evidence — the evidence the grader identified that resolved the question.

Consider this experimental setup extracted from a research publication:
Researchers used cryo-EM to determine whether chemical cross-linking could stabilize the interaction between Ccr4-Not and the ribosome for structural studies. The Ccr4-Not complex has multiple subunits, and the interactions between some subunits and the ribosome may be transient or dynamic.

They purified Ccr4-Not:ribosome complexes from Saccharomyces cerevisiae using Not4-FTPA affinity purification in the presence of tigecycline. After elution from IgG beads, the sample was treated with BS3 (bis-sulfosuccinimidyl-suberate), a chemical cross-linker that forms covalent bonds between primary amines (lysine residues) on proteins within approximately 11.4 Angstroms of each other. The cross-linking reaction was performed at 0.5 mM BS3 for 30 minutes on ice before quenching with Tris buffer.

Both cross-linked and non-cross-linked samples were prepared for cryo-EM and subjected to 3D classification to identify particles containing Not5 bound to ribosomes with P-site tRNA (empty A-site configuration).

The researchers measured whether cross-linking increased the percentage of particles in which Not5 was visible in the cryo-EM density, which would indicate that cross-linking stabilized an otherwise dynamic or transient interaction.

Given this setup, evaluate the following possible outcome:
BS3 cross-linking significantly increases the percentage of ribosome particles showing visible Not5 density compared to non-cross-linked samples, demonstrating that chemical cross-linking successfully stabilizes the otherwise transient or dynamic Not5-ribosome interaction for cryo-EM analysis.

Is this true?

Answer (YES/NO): NO